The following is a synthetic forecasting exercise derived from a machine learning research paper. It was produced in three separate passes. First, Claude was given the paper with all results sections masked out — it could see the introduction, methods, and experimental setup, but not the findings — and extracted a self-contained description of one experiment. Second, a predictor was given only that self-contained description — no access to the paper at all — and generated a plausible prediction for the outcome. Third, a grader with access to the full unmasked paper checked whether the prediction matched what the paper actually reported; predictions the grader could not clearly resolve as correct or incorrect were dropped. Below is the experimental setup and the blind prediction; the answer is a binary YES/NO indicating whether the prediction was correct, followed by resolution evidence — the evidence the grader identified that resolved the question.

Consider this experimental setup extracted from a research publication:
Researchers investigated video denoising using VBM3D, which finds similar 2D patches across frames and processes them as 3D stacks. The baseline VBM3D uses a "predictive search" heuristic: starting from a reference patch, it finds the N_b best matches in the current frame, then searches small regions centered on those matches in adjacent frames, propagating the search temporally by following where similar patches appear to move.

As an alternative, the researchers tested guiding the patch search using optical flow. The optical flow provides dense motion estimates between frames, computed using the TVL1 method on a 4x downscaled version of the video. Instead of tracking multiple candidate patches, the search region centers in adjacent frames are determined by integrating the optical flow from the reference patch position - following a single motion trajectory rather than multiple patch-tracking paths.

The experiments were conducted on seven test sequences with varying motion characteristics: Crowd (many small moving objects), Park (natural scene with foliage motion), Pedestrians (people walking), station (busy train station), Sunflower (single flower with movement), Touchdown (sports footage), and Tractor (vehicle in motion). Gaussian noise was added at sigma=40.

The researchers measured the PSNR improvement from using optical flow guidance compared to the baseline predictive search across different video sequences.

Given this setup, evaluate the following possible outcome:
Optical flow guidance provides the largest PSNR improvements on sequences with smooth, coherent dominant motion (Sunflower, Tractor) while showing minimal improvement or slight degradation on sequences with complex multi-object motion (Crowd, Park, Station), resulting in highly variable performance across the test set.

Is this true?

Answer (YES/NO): NO